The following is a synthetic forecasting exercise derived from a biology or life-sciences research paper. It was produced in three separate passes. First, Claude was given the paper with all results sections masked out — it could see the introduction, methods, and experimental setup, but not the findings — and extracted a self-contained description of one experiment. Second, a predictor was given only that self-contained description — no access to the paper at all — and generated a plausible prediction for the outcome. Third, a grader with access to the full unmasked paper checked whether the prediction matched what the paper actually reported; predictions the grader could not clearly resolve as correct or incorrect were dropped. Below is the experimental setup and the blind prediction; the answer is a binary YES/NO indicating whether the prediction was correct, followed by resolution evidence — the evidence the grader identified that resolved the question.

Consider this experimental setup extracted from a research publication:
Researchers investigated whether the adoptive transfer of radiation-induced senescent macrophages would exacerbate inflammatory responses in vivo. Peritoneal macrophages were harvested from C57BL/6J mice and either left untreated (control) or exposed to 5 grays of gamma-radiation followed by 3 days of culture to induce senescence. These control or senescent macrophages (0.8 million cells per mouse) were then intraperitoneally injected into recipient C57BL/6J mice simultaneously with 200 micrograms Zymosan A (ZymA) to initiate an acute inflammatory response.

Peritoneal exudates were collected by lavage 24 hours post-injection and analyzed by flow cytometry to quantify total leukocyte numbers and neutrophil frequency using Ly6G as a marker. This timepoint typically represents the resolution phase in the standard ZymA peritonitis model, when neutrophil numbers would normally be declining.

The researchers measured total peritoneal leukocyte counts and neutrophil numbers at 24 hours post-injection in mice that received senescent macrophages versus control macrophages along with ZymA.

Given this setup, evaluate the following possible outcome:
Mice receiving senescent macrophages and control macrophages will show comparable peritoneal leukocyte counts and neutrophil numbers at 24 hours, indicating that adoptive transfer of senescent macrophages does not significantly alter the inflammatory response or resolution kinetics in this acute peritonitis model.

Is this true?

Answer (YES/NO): NO